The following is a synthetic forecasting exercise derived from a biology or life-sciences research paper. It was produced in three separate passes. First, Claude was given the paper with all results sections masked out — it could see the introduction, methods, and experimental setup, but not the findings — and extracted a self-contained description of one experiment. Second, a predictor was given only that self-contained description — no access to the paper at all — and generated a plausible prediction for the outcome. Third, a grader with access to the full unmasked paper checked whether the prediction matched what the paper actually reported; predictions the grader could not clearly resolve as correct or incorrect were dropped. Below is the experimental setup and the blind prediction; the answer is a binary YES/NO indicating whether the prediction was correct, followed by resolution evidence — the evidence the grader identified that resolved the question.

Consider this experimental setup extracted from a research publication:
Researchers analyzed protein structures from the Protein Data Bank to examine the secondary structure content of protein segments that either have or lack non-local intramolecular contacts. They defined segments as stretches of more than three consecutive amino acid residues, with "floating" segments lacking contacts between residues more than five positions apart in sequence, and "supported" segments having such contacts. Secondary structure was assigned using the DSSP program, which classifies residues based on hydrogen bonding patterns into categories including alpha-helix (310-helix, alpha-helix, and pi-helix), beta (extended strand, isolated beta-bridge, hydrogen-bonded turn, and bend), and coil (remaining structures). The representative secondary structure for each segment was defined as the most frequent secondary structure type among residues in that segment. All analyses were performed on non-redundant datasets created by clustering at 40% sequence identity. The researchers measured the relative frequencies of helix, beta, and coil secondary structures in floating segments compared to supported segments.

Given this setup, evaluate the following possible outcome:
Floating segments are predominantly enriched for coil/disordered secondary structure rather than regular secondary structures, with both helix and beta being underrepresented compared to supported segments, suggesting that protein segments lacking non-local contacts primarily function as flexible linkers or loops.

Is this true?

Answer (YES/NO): NO